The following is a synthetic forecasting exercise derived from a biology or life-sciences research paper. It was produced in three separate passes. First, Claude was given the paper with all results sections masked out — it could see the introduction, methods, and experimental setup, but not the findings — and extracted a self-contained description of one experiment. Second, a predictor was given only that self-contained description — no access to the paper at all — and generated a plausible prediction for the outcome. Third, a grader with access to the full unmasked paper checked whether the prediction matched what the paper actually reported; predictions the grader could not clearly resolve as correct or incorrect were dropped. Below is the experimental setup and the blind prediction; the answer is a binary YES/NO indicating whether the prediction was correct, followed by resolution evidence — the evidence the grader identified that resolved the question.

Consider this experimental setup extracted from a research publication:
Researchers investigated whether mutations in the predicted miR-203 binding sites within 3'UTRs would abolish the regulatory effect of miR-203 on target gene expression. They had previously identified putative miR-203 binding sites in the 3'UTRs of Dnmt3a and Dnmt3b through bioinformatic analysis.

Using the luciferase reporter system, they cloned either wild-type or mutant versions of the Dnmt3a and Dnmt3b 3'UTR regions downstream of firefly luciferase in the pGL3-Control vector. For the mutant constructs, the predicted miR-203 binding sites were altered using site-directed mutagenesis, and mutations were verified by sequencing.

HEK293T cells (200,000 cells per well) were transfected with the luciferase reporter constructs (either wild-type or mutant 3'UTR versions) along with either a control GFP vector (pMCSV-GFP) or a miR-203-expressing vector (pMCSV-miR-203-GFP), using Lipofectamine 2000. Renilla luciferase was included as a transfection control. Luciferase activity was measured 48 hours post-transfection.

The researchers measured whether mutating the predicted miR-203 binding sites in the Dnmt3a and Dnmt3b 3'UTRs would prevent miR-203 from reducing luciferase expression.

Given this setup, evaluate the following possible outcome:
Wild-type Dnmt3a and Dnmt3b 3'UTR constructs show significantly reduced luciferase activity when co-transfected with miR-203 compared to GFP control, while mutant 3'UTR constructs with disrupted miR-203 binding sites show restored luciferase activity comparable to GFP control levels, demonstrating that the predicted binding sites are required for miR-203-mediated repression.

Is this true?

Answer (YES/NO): YES